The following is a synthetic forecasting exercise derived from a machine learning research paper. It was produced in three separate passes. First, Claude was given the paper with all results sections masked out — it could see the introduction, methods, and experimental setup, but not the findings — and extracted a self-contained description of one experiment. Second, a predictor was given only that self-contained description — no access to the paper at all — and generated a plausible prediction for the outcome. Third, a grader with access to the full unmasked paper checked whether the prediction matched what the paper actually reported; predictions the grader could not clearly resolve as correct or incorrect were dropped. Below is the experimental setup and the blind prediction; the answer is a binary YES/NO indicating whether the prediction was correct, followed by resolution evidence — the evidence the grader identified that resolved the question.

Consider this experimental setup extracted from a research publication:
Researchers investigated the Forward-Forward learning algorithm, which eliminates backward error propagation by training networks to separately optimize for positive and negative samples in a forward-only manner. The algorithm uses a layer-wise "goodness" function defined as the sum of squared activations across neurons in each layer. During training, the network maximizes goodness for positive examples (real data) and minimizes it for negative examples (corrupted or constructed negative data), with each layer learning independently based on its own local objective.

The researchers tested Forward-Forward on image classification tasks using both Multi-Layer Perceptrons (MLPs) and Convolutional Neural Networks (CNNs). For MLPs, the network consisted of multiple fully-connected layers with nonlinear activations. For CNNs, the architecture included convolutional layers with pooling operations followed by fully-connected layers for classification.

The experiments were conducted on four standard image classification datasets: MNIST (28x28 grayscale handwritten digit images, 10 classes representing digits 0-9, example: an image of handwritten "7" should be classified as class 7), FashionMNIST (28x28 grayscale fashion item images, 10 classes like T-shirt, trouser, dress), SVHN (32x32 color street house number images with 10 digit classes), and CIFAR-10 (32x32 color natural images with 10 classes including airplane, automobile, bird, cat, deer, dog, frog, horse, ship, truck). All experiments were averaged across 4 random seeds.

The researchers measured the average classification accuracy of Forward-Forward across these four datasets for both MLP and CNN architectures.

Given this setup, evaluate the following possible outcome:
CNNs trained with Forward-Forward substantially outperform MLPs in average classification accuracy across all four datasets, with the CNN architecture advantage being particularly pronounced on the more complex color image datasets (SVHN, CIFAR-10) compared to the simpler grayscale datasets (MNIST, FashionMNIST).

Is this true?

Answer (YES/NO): NO